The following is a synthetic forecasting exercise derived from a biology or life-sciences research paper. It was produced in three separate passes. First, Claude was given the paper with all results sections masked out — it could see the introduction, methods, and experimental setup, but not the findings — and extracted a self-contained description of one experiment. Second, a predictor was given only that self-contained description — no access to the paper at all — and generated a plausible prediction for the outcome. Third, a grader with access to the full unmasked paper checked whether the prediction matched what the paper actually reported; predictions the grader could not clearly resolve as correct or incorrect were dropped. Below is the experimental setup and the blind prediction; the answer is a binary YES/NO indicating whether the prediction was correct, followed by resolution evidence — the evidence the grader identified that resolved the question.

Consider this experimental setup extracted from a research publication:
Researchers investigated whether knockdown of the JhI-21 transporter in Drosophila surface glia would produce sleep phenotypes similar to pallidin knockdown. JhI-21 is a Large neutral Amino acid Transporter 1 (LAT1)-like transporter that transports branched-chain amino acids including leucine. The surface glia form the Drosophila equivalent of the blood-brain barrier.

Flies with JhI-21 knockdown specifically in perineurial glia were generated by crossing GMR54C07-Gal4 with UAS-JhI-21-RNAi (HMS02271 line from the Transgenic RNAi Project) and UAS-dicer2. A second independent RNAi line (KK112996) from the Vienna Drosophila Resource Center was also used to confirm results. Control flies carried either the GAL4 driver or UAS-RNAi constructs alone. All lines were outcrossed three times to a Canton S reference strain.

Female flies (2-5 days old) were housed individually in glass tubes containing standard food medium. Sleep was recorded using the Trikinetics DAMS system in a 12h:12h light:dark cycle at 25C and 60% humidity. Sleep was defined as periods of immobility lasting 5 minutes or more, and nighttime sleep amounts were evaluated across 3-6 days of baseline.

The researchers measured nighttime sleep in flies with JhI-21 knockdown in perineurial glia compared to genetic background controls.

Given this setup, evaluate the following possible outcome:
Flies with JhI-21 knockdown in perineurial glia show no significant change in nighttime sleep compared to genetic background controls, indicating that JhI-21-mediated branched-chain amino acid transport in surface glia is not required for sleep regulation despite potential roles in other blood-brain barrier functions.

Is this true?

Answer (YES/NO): NO